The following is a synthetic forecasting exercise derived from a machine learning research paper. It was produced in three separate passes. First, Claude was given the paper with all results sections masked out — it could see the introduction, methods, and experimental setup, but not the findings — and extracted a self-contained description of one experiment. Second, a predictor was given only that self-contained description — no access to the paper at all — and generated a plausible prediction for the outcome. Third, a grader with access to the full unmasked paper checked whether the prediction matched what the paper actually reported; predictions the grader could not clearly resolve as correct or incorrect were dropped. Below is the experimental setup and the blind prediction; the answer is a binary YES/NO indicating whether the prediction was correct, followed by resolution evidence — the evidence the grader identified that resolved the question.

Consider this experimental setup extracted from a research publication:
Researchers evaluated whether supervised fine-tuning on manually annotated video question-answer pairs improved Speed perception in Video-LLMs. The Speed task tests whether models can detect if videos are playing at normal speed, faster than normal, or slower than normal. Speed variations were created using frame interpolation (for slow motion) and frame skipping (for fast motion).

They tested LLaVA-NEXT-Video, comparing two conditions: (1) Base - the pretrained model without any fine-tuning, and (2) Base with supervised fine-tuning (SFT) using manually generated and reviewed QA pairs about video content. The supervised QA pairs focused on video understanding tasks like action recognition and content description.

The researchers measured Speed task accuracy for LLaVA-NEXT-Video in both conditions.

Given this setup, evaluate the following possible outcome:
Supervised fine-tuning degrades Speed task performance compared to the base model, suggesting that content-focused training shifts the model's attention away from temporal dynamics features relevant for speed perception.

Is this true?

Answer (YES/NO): NO